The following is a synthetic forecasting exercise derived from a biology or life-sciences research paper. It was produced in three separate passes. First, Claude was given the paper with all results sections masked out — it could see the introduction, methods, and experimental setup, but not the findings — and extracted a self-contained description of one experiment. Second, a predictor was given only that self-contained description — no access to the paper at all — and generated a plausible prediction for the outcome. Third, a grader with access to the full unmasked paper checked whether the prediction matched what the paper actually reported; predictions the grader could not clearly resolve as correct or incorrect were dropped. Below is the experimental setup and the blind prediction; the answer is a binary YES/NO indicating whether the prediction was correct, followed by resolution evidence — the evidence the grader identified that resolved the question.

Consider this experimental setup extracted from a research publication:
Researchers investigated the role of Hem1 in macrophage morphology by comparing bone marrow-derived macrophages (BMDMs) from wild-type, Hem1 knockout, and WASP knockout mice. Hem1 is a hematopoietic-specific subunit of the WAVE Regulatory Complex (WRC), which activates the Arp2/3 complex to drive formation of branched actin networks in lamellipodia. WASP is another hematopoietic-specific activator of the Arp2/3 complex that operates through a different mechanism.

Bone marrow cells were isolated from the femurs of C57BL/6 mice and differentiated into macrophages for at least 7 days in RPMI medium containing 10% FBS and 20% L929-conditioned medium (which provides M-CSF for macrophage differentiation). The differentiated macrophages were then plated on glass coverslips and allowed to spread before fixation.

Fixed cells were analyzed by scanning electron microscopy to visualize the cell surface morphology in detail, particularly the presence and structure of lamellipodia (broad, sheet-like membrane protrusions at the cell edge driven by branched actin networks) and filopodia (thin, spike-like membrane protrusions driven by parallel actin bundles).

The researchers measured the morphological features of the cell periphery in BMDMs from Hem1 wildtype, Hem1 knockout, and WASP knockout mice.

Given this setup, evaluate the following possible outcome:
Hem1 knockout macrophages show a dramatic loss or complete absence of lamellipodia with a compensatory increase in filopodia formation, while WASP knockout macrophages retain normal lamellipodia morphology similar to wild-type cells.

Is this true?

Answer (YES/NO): YES